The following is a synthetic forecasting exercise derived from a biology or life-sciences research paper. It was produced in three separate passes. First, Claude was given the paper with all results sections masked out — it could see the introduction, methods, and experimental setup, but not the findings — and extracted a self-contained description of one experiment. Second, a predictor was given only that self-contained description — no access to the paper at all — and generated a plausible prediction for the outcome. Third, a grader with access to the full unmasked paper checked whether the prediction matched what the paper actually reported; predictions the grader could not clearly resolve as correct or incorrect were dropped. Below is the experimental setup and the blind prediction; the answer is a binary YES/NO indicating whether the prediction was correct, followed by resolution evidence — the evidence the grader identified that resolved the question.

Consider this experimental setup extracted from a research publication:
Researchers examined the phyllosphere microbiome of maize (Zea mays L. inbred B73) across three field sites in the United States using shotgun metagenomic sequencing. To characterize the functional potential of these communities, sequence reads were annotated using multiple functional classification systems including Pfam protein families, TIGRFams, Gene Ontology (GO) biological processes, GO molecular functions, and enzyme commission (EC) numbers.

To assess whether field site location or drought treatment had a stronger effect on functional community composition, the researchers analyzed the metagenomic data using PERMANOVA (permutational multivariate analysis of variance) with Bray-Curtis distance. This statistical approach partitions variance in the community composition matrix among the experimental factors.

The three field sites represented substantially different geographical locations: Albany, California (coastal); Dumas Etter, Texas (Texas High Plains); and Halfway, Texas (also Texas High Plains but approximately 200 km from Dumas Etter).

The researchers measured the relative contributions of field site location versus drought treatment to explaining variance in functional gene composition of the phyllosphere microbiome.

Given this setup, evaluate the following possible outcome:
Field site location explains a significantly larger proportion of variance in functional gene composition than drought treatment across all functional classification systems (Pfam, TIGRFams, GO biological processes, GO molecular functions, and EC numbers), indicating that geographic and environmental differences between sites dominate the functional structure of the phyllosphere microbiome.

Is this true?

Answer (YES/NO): NO